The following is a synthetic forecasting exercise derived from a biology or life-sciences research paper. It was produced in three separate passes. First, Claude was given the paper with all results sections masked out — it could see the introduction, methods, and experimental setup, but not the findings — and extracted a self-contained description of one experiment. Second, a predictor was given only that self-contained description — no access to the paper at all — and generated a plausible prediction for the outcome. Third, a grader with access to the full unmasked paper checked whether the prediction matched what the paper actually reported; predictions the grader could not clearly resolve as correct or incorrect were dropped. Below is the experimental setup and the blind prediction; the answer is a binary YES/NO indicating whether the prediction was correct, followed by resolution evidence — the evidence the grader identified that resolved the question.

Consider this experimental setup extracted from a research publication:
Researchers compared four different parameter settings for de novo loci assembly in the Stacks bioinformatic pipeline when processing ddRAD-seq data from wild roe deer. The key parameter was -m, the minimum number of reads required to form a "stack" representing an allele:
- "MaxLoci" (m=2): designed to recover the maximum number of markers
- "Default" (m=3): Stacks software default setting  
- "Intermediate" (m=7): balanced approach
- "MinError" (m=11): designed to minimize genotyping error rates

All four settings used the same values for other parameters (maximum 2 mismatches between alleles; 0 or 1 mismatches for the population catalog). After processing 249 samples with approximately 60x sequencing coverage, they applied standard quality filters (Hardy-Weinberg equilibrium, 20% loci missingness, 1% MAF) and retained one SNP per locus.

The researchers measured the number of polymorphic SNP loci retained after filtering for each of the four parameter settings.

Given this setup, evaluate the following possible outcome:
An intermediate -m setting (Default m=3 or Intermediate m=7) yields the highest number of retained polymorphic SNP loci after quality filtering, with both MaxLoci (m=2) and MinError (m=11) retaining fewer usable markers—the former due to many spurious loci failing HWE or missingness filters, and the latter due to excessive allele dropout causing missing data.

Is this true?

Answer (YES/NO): NO